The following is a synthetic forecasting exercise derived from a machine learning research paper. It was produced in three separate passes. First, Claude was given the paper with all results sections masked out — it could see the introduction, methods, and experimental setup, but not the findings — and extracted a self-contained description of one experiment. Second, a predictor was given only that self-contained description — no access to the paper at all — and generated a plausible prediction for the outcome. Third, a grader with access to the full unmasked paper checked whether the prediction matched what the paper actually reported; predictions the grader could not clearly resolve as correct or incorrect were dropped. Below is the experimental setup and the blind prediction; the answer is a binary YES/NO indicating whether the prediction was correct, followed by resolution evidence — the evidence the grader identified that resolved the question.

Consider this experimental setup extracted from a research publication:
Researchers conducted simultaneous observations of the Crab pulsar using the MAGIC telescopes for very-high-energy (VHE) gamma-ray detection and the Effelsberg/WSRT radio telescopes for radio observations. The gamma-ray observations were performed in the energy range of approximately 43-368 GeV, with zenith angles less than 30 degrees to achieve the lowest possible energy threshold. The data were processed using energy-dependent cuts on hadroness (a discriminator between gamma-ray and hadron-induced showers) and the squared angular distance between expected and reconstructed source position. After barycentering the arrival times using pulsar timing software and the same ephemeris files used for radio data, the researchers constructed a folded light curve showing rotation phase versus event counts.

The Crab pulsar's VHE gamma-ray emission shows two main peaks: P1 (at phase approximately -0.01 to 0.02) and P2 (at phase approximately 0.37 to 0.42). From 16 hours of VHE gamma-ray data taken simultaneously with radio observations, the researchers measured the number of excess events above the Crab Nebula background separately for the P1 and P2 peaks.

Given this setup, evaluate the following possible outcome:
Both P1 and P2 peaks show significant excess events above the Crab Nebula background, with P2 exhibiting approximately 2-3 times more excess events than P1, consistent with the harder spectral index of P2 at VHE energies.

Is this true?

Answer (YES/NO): YES